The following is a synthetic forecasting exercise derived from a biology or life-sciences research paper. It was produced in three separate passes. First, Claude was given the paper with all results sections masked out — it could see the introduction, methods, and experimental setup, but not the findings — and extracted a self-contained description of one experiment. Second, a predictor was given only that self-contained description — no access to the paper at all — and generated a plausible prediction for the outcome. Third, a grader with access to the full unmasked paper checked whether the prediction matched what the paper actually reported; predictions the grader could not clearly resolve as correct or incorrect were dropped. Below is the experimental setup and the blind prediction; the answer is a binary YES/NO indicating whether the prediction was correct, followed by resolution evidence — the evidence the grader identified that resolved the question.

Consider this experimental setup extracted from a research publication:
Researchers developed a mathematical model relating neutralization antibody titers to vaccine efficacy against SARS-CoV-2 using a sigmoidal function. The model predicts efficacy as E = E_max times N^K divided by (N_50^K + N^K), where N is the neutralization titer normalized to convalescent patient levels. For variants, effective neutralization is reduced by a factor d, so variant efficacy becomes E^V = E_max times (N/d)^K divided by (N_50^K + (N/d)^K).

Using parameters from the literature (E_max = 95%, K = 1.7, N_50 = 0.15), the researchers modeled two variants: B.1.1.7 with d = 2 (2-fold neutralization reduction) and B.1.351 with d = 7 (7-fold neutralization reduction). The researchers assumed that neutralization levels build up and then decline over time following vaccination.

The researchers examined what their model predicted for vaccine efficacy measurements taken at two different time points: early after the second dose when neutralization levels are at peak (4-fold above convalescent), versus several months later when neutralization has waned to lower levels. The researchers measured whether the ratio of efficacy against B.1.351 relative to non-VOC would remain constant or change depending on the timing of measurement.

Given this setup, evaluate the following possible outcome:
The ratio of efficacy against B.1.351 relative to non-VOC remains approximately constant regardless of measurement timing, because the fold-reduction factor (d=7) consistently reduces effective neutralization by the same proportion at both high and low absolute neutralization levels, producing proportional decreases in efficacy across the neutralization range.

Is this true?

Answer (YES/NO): NO